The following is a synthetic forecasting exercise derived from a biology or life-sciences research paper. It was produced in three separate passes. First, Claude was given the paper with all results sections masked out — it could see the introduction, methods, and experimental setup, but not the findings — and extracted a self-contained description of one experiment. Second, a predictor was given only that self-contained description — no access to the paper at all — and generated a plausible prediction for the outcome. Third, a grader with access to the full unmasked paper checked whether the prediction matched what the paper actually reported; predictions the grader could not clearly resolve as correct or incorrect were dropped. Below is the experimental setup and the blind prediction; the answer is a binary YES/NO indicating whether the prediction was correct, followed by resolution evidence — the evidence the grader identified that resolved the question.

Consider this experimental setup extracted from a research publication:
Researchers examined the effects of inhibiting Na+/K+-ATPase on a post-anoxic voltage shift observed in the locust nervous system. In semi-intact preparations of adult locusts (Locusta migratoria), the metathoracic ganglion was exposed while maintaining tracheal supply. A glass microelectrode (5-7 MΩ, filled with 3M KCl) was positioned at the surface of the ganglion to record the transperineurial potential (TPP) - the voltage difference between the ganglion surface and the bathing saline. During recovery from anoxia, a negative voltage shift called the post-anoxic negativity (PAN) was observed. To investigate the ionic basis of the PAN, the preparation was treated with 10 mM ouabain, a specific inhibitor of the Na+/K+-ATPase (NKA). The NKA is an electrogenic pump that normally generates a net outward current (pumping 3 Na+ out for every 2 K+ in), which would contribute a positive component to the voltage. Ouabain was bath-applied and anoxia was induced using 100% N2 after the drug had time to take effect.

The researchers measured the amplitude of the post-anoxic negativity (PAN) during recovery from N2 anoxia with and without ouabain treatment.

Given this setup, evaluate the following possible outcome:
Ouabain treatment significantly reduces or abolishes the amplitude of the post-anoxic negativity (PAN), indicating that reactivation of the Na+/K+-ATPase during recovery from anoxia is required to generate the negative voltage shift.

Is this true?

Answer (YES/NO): NO